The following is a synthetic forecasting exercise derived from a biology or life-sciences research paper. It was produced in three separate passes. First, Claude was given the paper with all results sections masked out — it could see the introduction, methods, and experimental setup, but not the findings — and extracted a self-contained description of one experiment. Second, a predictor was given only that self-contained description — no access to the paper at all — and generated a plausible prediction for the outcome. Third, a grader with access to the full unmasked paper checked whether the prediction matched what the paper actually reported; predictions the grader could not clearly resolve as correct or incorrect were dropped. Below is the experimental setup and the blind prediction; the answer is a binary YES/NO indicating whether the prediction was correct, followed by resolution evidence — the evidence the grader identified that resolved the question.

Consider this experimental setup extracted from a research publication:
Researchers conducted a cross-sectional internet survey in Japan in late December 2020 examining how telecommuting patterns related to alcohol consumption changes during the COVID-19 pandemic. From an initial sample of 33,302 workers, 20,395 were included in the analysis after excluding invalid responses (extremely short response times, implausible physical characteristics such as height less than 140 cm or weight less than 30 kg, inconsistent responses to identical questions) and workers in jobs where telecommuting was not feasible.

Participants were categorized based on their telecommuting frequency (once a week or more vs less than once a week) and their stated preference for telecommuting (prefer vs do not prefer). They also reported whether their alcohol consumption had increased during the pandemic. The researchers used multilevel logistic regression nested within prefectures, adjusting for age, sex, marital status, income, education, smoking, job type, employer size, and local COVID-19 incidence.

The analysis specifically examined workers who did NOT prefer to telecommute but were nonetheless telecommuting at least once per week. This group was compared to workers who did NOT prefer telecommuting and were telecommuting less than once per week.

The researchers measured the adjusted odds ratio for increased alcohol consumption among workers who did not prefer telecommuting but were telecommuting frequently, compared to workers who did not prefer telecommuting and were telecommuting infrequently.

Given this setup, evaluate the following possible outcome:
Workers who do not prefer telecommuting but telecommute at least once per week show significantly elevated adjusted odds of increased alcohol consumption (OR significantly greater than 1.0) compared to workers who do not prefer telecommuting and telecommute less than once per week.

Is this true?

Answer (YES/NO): YES